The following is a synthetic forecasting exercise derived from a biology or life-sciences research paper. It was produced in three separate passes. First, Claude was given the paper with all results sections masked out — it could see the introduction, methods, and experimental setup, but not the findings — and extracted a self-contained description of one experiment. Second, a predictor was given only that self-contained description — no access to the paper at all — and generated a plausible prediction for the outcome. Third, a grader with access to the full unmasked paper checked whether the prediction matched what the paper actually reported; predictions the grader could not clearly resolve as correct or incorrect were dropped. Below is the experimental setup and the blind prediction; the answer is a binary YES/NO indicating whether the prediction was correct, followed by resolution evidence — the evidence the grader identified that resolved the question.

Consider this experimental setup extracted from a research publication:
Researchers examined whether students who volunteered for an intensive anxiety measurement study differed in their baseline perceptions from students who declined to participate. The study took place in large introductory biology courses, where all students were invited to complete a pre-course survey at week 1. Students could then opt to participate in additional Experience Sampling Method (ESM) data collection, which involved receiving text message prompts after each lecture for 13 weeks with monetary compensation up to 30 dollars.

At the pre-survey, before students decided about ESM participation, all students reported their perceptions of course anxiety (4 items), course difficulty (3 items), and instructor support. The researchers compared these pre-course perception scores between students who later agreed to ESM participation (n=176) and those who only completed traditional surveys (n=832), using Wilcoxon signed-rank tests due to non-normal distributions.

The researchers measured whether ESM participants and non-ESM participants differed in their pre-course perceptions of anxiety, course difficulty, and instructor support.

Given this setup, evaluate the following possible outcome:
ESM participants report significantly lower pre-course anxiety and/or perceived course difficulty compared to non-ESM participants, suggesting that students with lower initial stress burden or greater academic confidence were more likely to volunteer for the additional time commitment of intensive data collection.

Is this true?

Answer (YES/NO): NO